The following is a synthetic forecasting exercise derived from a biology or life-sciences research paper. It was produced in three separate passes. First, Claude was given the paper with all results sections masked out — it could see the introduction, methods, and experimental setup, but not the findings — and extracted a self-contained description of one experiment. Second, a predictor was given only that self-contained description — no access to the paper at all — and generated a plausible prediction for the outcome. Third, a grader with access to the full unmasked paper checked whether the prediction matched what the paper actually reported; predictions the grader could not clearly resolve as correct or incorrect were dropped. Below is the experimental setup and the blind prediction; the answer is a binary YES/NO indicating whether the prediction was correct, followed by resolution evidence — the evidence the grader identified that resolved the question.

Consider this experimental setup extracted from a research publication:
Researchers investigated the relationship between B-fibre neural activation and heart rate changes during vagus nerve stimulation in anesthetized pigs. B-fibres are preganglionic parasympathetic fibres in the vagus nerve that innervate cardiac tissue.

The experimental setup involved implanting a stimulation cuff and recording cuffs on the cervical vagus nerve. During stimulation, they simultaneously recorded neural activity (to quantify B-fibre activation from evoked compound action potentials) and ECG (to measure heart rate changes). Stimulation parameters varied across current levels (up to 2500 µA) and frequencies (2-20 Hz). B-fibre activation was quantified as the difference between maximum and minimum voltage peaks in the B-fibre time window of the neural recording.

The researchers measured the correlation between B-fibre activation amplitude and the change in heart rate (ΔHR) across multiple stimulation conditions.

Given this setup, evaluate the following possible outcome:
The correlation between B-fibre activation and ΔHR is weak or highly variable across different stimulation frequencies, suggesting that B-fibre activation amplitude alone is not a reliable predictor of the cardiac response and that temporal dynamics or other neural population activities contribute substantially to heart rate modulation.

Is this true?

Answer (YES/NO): NO